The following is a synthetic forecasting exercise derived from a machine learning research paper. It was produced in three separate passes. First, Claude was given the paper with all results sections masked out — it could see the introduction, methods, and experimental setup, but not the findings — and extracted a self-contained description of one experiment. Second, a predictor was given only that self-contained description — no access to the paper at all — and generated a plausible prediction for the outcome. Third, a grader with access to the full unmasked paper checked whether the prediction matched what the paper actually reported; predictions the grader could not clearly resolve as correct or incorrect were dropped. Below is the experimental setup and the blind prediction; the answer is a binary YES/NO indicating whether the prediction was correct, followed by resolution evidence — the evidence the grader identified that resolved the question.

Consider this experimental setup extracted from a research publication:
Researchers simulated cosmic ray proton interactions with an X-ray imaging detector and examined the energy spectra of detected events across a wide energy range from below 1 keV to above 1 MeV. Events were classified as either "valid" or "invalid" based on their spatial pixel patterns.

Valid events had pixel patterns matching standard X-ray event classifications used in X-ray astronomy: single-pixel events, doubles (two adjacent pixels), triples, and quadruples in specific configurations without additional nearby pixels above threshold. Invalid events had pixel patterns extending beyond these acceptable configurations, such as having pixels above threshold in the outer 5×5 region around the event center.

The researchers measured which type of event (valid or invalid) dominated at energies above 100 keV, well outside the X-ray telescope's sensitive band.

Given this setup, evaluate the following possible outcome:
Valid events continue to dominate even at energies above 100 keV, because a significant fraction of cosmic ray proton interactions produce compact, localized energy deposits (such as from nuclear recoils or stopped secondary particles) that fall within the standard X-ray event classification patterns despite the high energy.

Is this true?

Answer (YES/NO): NO